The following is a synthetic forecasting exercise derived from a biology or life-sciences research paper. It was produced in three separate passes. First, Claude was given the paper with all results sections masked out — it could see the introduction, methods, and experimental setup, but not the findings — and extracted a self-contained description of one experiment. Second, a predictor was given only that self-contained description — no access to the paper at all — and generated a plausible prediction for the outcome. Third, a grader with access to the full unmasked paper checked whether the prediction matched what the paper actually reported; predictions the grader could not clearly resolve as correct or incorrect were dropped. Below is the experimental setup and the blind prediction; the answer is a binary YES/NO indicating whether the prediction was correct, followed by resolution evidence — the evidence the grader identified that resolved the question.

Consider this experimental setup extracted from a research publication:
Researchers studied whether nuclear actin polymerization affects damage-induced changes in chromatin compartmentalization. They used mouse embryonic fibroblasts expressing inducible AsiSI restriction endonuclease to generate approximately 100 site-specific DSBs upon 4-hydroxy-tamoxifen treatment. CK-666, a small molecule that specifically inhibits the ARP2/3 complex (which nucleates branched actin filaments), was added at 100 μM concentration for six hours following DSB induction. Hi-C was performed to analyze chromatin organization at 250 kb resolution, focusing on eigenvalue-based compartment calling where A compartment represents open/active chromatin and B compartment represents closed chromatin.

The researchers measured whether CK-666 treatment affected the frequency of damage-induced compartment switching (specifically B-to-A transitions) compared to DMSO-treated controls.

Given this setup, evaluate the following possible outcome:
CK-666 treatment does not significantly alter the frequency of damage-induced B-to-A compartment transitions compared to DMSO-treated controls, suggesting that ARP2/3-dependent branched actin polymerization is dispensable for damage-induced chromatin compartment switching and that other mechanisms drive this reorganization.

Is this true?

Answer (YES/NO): NO